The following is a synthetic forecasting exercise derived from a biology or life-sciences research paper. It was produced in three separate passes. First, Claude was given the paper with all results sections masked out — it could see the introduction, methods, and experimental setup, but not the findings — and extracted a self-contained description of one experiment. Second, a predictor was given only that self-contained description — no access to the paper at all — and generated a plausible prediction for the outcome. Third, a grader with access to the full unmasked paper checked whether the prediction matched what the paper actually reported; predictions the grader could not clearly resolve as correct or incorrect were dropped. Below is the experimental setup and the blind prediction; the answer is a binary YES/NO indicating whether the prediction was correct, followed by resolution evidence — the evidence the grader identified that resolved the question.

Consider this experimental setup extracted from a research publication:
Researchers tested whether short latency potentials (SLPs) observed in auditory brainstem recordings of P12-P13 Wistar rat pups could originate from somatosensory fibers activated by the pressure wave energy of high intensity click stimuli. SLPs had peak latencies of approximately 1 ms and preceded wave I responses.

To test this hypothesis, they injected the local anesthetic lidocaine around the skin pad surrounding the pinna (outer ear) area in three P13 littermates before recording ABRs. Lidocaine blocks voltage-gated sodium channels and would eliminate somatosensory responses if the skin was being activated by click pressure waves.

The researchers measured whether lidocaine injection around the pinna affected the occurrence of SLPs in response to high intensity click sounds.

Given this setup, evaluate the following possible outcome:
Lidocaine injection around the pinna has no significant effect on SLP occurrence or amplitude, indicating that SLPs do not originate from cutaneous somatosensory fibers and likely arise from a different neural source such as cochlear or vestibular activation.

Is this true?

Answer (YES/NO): YES